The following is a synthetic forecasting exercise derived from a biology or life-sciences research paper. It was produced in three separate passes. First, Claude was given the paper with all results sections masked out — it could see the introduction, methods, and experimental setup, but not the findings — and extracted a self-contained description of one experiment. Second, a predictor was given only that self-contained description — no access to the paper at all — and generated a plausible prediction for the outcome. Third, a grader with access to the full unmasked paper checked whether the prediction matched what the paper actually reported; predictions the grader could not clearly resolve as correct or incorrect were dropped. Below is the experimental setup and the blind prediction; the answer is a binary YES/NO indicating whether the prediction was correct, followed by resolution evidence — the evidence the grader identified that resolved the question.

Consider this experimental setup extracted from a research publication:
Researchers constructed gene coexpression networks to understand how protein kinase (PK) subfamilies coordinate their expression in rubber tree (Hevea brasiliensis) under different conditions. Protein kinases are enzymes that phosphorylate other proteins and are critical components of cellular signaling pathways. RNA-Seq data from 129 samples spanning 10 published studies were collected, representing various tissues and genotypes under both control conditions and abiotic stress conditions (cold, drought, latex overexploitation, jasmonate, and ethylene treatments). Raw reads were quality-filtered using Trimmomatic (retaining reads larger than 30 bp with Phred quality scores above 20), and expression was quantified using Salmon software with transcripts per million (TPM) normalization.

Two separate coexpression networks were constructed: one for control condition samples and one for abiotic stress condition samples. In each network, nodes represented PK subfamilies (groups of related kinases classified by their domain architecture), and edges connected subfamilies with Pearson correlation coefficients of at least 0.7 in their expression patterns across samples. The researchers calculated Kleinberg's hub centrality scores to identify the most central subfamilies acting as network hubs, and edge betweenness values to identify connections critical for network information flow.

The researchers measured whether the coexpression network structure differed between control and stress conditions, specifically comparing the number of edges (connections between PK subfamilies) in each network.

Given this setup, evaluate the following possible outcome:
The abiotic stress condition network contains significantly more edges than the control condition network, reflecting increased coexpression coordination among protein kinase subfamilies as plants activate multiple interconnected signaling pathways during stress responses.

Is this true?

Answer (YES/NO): NO